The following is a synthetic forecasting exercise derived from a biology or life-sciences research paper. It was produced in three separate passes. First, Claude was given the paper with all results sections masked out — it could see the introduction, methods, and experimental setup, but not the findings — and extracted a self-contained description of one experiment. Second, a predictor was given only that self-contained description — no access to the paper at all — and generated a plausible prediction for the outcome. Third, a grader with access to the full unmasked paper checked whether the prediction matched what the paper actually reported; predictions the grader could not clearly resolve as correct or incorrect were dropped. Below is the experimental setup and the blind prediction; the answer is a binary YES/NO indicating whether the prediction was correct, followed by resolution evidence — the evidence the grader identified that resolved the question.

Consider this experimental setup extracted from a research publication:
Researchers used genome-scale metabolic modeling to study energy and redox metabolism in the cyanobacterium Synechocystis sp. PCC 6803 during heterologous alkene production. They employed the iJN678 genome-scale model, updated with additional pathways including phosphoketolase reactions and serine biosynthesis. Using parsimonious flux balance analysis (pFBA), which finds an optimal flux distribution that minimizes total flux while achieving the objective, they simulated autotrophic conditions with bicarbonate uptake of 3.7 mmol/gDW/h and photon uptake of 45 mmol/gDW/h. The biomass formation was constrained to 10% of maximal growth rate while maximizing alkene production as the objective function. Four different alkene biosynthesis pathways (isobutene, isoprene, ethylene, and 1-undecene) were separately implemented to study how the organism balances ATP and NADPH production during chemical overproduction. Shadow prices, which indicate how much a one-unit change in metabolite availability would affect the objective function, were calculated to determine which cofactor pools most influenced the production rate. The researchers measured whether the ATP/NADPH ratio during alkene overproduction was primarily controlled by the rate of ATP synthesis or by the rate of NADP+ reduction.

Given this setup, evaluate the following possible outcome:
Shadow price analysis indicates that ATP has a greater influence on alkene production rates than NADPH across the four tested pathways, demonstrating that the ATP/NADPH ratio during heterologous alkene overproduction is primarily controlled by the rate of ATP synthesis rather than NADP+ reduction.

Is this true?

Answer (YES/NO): NO